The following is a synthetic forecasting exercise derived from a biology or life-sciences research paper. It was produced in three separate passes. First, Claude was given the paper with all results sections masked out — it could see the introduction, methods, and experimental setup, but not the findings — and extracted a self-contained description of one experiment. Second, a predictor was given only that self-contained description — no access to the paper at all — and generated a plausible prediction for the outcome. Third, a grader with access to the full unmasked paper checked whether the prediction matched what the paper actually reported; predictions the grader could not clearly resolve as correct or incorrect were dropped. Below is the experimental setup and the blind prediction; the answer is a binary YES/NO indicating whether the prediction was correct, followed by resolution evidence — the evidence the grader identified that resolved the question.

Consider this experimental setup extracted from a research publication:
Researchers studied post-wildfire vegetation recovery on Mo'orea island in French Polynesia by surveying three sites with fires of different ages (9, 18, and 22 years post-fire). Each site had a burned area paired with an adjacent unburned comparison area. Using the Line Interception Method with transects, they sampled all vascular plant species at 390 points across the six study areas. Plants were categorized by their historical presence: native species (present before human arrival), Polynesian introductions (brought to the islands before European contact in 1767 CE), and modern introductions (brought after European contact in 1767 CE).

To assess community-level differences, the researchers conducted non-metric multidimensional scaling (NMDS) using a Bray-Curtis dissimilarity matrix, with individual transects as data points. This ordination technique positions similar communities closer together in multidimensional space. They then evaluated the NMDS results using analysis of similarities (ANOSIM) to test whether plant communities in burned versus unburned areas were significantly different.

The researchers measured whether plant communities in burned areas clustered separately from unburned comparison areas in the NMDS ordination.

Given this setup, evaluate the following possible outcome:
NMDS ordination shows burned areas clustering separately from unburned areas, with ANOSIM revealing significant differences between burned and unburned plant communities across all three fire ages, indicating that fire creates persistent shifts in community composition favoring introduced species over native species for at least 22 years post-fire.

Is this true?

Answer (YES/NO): NO